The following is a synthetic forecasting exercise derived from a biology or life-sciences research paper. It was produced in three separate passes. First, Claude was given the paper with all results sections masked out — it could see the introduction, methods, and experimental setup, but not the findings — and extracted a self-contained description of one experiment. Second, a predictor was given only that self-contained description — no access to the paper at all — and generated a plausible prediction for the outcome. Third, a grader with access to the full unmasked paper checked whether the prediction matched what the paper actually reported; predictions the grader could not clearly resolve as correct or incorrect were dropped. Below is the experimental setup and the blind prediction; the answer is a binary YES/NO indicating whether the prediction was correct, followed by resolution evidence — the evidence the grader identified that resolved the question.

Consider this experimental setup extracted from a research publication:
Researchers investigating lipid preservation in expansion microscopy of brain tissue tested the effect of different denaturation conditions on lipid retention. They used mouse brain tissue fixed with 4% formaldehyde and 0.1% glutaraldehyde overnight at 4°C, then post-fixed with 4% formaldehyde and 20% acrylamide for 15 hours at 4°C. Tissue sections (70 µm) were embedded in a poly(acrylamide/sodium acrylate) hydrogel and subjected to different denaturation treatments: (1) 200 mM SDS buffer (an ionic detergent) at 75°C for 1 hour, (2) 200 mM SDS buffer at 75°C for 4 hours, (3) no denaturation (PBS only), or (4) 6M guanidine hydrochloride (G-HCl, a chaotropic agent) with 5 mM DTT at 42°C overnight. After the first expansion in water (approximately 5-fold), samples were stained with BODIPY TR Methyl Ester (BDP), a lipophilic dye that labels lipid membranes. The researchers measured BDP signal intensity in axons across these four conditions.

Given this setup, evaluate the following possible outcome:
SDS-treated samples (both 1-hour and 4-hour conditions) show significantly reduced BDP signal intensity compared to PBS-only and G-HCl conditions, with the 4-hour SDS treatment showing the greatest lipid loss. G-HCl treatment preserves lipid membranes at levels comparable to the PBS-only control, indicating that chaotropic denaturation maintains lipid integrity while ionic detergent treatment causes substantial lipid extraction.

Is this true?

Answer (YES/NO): NO